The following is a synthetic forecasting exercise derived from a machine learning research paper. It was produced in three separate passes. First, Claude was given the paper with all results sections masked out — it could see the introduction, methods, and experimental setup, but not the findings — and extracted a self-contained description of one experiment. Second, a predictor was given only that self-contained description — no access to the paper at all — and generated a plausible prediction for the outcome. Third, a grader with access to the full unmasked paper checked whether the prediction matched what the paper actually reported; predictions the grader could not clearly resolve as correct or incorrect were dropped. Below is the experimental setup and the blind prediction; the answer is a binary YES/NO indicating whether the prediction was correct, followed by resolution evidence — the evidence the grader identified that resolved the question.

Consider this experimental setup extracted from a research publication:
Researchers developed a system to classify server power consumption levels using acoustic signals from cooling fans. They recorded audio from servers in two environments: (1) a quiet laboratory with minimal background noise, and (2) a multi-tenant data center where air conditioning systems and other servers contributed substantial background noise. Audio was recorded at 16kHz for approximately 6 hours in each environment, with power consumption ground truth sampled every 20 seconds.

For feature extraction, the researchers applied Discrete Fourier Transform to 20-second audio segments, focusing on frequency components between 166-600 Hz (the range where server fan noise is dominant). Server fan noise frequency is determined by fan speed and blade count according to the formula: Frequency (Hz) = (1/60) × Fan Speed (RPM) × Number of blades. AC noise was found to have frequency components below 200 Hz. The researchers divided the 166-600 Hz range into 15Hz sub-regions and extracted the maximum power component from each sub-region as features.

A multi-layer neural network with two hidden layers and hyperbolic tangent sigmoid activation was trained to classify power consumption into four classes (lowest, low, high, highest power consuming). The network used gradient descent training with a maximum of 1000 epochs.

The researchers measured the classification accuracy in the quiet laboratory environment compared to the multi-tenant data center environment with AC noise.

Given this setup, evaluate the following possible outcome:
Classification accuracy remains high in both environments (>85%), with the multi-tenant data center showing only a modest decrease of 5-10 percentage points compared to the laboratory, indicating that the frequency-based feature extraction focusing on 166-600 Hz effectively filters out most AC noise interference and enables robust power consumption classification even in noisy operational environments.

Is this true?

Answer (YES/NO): NO